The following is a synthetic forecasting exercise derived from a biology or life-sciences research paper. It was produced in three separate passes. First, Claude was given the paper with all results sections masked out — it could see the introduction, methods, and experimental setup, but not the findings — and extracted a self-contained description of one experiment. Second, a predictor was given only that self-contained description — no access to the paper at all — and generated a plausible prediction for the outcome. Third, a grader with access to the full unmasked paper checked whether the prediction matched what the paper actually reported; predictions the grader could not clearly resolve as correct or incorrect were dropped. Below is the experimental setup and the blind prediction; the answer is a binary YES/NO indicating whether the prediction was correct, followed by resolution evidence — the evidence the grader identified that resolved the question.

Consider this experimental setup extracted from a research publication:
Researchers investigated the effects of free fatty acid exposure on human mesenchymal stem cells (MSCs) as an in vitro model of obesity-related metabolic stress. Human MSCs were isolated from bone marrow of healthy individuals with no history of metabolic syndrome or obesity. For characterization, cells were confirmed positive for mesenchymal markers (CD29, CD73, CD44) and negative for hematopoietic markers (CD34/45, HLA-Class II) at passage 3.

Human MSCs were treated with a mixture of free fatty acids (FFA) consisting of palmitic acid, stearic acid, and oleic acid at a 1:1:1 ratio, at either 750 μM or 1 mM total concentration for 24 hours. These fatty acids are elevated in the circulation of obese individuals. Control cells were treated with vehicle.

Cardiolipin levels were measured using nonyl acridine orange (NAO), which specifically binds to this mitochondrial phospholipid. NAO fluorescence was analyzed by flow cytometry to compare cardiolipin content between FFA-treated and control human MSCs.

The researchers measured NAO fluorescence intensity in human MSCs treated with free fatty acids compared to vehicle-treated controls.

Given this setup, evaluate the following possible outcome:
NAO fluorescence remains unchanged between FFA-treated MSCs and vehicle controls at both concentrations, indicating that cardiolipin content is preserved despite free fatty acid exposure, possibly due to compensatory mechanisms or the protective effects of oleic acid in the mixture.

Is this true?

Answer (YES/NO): NO